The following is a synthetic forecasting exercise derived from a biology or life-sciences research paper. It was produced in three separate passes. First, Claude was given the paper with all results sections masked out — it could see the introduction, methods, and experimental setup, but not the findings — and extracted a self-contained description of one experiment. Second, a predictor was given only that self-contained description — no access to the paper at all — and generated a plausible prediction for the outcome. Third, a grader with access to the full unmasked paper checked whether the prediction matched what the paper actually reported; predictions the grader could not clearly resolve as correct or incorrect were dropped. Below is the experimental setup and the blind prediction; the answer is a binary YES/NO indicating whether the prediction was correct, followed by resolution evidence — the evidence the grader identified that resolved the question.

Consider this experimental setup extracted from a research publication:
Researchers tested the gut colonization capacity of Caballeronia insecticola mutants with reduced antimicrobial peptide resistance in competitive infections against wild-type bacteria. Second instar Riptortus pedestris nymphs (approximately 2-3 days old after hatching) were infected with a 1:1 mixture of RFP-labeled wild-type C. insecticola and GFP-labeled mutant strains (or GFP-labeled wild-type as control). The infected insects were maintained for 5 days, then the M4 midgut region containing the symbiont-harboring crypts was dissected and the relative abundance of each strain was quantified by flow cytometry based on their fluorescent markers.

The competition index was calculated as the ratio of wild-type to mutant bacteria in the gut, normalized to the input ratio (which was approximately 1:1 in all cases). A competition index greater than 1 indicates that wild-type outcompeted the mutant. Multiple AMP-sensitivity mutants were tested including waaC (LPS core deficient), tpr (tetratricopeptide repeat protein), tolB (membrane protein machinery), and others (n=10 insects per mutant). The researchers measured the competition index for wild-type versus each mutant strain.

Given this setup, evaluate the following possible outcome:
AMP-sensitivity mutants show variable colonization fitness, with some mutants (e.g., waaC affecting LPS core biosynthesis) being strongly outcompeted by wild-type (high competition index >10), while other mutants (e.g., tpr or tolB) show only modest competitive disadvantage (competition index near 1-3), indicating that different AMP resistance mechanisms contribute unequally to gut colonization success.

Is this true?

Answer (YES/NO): NO